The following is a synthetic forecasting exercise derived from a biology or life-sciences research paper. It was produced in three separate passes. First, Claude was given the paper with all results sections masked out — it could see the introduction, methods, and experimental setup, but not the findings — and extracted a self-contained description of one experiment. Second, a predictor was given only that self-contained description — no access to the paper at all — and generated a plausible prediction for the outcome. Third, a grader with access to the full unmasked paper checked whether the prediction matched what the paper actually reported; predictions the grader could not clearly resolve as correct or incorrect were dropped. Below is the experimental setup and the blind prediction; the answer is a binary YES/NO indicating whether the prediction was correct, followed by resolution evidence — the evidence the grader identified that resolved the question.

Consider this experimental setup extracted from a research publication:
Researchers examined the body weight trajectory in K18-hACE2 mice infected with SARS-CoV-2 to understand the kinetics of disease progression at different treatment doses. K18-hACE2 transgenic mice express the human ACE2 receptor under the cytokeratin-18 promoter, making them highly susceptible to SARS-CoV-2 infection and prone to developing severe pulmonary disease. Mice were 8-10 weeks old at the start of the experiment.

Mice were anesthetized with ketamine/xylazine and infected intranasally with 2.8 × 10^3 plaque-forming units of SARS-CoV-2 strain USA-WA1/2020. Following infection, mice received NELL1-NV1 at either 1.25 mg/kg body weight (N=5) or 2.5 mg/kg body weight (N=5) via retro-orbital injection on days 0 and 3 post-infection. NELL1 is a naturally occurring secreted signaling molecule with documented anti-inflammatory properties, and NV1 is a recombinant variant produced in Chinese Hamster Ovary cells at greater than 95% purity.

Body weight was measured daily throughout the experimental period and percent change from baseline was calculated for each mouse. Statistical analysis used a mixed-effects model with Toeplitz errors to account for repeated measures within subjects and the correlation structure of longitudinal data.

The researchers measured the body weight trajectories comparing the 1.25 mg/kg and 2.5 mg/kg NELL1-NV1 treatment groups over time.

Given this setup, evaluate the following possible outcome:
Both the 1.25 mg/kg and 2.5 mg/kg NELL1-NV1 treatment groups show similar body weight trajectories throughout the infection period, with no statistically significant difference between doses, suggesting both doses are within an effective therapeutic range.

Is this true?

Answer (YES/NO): NO